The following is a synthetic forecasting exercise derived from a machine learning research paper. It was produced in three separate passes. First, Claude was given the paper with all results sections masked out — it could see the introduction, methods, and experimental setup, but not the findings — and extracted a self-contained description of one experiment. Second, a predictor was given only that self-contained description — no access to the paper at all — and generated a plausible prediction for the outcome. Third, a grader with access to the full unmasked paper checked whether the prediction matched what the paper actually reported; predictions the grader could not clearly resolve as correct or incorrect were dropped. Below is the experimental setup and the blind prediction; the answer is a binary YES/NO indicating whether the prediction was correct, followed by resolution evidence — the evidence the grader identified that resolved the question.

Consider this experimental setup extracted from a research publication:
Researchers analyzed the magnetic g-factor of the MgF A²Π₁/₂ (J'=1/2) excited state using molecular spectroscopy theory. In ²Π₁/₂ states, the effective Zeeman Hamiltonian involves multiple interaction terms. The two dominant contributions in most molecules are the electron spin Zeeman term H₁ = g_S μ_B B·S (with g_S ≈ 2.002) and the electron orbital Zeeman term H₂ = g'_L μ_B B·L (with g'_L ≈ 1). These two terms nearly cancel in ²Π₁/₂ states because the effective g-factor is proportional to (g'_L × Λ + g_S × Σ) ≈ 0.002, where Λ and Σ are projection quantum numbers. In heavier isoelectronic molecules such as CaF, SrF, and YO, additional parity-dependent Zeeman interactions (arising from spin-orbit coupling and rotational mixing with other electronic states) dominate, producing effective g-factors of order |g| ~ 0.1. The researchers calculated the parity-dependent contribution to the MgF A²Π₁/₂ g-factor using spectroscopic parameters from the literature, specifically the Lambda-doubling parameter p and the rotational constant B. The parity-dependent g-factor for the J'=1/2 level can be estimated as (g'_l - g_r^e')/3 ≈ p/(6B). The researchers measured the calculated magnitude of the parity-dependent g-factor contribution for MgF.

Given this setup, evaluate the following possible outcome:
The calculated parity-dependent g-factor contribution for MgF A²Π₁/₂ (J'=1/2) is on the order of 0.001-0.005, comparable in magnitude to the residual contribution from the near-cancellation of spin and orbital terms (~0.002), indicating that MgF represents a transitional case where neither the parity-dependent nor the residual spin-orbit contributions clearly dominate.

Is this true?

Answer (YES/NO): NO